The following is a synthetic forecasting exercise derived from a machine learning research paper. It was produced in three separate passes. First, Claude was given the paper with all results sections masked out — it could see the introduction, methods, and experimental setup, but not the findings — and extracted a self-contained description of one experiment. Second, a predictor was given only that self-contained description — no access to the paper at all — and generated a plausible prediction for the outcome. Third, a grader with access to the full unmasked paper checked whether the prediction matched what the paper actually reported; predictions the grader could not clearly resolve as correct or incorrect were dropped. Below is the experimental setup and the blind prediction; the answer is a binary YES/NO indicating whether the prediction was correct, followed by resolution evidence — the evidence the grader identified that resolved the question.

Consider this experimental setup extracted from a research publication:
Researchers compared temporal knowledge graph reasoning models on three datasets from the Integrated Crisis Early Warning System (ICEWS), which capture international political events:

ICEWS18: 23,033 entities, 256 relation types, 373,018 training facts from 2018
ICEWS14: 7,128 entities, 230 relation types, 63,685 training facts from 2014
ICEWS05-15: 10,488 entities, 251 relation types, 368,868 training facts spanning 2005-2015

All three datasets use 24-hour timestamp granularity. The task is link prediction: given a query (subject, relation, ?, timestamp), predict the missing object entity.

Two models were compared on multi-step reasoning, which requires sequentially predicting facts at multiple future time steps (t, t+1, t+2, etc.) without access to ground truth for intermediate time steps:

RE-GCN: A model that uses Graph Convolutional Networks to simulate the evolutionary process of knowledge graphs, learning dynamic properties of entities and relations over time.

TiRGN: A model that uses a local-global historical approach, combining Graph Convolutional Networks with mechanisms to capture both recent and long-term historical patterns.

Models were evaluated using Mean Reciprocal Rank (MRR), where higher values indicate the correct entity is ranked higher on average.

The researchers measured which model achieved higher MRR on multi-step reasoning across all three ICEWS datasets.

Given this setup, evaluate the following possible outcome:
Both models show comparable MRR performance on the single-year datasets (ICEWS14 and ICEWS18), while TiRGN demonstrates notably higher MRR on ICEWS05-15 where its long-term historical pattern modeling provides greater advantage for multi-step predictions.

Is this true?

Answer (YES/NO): NO